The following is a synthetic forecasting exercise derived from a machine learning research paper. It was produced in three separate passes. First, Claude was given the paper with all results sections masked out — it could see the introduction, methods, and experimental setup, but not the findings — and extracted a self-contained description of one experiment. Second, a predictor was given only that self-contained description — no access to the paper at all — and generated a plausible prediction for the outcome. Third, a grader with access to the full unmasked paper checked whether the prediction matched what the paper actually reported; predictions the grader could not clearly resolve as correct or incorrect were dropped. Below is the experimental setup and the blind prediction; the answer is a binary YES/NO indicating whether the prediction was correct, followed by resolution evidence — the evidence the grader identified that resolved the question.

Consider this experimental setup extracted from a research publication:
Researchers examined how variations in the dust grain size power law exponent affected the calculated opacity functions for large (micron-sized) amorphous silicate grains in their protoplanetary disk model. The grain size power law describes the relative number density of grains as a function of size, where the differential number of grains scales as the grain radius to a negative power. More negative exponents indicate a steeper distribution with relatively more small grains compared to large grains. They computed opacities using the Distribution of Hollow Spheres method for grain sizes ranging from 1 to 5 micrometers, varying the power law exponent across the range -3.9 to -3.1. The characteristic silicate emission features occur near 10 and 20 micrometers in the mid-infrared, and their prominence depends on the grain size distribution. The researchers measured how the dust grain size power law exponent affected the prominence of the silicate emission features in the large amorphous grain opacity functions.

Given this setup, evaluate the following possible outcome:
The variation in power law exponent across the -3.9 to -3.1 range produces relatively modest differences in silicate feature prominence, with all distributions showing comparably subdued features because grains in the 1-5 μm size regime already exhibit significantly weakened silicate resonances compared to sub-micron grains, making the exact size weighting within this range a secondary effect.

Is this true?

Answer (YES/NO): NO